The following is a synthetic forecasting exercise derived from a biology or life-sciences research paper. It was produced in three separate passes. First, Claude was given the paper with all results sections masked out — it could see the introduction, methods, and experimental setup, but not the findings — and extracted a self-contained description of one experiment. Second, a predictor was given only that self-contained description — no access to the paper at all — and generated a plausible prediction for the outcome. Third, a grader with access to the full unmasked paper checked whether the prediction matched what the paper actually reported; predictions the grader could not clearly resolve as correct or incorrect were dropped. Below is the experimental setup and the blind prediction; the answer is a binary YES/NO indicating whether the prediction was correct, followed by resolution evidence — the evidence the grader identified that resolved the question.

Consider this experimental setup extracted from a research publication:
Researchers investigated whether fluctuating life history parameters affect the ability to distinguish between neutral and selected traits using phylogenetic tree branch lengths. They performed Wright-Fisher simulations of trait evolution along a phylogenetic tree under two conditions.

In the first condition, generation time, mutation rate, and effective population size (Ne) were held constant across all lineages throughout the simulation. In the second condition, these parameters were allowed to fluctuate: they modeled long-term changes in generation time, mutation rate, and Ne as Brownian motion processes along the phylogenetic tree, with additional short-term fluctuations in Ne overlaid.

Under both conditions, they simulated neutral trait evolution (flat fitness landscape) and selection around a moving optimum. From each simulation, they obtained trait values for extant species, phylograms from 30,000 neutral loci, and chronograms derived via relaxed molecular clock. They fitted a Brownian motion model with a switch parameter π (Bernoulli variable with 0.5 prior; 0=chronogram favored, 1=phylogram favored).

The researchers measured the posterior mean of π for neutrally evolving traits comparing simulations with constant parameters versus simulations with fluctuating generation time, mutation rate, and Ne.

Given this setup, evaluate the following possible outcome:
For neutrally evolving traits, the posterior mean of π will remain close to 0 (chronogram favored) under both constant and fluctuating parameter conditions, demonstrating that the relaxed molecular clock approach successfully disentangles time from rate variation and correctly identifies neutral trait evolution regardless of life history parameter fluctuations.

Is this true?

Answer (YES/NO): NO